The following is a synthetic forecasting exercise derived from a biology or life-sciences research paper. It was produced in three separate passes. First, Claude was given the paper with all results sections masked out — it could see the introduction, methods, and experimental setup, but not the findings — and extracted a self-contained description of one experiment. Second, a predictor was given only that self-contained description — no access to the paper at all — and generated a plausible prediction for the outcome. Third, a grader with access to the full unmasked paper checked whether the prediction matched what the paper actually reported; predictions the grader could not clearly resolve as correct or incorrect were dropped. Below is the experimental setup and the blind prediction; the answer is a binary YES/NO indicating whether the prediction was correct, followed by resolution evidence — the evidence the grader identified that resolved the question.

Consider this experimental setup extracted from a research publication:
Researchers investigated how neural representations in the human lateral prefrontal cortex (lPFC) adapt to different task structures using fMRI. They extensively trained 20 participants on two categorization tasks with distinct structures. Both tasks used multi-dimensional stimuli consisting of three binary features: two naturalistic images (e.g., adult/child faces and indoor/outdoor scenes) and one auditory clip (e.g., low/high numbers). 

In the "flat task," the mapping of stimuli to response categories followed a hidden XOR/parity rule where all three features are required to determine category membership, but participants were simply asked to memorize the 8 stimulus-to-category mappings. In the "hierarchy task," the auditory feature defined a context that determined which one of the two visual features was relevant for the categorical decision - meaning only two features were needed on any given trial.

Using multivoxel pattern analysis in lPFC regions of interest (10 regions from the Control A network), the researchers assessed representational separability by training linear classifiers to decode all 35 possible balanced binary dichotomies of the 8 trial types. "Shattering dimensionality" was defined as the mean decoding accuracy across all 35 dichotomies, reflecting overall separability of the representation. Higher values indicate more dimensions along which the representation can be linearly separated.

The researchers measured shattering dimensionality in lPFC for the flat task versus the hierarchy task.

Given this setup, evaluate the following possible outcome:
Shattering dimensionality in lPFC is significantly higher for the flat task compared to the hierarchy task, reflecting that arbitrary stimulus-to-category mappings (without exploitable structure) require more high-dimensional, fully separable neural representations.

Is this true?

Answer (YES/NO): NO